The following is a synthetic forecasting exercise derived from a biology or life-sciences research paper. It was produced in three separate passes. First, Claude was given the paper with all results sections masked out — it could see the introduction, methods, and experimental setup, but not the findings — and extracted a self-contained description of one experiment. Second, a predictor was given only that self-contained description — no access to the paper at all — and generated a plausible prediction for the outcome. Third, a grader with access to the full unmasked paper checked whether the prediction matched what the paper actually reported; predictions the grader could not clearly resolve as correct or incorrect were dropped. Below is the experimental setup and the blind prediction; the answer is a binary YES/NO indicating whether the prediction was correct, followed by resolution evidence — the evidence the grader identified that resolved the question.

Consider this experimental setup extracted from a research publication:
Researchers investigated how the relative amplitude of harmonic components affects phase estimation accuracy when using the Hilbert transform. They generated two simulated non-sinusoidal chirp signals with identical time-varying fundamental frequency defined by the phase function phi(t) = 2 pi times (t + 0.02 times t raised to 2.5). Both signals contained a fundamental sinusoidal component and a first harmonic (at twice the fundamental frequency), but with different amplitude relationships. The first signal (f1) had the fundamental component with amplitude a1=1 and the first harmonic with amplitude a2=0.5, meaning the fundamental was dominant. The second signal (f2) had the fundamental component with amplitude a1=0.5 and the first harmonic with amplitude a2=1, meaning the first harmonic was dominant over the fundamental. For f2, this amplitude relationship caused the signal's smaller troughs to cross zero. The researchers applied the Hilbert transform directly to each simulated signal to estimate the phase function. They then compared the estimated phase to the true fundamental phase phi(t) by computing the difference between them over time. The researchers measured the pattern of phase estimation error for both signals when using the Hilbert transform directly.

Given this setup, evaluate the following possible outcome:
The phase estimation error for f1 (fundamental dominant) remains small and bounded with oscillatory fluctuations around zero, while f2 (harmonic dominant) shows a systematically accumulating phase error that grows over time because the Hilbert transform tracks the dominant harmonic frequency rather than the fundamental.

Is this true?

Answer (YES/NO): YES